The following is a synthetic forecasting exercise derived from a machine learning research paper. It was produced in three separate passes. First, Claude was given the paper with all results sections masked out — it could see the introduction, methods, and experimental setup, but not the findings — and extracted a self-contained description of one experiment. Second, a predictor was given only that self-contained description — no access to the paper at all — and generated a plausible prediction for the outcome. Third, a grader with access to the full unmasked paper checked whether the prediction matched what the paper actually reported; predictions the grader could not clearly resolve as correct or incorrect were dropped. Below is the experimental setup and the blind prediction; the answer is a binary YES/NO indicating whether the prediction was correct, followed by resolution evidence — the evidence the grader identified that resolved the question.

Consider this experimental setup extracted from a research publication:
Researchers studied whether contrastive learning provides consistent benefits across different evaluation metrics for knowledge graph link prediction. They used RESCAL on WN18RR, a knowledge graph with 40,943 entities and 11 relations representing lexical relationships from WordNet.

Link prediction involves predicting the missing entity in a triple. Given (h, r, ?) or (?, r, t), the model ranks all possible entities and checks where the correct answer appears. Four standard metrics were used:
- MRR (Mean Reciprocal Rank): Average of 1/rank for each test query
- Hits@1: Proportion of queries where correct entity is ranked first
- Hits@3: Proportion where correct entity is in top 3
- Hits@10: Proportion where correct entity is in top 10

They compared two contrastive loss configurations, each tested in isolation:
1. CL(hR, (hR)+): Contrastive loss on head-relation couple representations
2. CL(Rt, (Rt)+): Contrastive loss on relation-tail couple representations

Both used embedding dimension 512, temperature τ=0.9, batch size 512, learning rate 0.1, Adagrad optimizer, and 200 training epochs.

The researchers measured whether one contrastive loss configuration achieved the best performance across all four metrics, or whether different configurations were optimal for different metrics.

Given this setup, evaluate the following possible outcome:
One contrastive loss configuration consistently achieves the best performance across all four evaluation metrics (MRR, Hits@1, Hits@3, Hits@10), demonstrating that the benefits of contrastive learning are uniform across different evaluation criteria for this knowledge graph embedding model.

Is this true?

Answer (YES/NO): YES